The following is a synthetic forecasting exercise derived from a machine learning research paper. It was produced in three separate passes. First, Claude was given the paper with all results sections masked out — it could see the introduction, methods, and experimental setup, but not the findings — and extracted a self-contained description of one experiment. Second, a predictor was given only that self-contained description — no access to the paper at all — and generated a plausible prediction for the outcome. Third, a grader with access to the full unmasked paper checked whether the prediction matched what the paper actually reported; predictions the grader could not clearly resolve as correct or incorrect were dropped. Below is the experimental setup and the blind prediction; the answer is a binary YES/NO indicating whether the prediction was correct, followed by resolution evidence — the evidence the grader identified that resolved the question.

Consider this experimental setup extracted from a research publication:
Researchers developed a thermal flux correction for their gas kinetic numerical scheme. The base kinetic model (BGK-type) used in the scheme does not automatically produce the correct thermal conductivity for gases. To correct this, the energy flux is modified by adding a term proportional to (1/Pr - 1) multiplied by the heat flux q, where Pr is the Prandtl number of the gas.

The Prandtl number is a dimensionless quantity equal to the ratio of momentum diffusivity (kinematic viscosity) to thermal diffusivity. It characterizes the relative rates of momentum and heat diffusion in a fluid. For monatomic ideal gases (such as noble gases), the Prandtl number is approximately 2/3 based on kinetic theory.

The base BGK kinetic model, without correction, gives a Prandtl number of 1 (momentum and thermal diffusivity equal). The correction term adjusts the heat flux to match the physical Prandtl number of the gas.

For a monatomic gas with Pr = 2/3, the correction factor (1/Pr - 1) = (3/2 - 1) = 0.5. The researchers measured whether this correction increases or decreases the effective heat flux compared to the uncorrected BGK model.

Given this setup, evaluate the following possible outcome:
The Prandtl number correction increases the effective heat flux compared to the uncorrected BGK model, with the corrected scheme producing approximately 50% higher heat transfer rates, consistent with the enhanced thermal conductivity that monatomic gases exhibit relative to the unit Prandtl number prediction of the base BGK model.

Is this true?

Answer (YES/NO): YES